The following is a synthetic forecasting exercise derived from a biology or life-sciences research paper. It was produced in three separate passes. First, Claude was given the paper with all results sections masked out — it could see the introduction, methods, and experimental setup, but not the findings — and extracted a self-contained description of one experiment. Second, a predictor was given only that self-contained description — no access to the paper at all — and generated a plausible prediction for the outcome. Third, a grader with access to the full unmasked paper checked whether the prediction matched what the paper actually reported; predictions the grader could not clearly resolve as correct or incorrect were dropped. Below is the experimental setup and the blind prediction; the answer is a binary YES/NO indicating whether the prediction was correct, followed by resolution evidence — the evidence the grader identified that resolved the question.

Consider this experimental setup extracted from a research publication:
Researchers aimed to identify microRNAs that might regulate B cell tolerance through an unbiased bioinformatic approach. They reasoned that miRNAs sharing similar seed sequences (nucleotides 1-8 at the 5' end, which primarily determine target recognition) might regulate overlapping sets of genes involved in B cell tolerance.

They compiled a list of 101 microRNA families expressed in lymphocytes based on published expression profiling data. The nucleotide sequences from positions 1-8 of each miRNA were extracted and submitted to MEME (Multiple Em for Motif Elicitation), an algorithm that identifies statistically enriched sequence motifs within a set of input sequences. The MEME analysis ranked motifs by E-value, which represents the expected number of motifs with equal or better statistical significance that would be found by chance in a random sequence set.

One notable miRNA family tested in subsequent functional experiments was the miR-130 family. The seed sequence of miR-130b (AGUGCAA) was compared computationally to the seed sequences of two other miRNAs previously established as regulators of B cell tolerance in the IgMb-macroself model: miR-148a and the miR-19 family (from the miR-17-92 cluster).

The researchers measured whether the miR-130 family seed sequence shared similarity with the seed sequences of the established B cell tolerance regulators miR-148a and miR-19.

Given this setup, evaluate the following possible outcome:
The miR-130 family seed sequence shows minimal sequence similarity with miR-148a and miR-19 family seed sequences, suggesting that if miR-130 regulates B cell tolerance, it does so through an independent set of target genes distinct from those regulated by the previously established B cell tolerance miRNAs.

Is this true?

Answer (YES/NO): NO